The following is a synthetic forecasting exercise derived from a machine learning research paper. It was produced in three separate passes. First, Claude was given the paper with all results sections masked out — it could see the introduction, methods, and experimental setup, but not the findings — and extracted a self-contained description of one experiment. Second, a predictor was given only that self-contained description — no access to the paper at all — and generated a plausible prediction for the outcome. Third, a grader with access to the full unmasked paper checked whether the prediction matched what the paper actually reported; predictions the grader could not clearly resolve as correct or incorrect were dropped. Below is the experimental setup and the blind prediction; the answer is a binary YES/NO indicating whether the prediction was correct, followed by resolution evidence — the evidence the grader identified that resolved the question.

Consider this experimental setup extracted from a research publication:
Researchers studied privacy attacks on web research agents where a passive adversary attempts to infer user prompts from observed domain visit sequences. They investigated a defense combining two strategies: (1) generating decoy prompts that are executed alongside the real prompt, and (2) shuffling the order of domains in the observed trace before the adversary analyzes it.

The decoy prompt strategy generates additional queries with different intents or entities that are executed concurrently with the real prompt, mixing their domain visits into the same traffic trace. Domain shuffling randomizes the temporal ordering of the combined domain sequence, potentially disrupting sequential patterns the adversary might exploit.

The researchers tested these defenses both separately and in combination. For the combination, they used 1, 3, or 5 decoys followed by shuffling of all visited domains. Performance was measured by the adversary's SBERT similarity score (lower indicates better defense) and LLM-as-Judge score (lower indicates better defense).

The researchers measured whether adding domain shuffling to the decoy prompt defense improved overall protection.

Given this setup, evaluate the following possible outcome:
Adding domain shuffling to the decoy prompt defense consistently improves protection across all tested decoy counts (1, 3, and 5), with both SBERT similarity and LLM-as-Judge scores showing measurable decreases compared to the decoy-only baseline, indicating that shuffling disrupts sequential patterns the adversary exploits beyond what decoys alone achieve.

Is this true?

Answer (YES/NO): NO